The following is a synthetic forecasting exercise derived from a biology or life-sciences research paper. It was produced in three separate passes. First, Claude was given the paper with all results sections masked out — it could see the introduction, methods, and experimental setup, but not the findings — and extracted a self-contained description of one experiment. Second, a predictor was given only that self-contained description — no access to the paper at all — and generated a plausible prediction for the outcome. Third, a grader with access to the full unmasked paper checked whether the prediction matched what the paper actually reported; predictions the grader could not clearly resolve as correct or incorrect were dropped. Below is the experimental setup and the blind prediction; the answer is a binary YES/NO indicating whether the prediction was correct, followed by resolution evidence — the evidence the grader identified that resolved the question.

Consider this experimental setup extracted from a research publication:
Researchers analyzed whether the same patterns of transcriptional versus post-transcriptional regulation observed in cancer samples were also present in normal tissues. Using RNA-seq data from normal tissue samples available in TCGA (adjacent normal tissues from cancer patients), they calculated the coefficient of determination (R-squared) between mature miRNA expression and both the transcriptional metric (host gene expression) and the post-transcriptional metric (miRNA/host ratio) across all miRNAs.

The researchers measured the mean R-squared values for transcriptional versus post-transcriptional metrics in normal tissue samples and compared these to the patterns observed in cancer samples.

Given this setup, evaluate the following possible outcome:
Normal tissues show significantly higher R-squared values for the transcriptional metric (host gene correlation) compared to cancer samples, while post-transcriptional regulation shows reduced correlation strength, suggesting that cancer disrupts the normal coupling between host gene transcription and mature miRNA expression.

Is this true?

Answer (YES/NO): NO